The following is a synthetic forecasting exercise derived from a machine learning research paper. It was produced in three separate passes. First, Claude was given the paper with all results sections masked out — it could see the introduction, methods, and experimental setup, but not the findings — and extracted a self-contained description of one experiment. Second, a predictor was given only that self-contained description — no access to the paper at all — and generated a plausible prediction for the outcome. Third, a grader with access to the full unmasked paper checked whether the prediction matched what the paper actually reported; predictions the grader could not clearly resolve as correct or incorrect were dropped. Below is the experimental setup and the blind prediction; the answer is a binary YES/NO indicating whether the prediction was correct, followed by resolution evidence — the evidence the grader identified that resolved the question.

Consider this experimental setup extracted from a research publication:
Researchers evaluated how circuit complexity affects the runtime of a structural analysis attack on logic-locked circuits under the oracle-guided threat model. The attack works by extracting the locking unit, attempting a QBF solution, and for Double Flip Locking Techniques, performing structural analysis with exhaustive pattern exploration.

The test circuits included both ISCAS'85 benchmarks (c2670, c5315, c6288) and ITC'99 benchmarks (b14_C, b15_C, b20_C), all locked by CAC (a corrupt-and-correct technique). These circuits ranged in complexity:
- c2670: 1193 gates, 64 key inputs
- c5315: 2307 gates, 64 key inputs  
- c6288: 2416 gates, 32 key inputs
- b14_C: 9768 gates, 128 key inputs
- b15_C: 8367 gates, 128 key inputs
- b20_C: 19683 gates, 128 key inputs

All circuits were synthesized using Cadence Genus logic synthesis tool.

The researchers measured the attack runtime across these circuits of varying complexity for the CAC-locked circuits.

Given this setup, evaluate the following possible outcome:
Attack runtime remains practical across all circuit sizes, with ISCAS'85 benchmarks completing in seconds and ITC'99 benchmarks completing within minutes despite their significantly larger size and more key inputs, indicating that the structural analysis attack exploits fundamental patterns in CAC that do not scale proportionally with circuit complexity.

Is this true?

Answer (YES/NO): NO